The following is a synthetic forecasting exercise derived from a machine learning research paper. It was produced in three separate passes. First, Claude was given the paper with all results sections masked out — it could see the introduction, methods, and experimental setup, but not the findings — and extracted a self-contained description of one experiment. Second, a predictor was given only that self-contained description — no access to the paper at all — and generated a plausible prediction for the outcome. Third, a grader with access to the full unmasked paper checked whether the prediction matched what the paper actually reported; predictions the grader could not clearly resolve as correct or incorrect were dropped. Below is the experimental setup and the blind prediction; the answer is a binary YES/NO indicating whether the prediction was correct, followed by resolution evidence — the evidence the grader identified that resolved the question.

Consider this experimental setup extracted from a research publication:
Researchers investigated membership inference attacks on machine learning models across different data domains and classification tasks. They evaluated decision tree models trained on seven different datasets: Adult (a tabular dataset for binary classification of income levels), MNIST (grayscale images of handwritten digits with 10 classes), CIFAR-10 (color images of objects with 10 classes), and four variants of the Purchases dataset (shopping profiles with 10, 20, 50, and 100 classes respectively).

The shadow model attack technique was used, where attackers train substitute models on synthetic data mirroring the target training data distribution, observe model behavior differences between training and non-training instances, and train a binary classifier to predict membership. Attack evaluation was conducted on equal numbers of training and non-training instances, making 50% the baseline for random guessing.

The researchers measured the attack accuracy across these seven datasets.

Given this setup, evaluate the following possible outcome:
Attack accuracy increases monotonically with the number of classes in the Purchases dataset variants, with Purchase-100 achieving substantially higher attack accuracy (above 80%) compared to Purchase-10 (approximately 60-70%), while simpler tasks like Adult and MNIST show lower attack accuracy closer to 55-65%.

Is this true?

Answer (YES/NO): NO